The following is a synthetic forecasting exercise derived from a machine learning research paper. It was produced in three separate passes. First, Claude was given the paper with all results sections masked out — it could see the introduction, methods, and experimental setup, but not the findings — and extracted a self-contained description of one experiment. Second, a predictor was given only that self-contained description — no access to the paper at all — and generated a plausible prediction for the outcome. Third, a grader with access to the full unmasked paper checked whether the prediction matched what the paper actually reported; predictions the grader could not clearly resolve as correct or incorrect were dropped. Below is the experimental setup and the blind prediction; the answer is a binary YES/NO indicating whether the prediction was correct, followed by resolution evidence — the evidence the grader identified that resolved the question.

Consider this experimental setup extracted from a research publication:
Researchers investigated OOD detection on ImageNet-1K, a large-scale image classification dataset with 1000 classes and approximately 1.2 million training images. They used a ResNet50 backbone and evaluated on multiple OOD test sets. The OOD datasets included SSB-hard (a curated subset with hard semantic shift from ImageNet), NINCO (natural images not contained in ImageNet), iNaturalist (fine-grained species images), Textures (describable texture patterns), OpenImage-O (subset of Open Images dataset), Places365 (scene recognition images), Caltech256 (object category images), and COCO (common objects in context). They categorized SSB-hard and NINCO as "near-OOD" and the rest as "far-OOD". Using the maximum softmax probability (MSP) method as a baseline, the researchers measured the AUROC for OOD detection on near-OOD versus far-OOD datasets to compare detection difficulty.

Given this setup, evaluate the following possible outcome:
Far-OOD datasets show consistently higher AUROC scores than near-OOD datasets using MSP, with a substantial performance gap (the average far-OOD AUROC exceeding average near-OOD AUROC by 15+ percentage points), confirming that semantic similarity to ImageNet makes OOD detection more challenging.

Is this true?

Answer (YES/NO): NO